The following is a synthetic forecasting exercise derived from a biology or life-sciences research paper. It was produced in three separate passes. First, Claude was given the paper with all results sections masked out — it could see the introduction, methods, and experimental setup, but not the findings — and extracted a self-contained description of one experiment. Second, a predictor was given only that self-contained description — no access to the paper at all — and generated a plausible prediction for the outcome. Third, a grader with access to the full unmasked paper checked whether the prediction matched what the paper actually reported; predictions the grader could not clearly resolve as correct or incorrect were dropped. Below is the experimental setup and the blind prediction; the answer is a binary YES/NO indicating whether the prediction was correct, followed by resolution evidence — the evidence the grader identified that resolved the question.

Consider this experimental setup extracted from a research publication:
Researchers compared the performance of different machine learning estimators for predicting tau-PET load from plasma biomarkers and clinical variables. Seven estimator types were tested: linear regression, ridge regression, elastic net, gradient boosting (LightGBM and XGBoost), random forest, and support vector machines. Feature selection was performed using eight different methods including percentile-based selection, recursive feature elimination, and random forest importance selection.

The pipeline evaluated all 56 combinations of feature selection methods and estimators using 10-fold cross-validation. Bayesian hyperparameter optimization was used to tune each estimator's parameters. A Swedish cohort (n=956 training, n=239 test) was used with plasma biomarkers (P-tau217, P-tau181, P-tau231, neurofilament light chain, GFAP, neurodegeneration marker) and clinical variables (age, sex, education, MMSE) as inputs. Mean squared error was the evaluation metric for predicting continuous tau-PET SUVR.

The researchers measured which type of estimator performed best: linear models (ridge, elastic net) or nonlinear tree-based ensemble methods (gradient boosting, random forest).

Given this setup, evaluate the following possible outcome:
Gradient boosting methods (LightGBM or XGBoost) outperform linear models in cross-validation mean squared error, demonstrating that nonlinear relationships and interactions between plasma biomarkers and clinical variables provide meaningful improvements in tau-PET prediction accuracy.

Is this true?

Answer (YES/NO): YES